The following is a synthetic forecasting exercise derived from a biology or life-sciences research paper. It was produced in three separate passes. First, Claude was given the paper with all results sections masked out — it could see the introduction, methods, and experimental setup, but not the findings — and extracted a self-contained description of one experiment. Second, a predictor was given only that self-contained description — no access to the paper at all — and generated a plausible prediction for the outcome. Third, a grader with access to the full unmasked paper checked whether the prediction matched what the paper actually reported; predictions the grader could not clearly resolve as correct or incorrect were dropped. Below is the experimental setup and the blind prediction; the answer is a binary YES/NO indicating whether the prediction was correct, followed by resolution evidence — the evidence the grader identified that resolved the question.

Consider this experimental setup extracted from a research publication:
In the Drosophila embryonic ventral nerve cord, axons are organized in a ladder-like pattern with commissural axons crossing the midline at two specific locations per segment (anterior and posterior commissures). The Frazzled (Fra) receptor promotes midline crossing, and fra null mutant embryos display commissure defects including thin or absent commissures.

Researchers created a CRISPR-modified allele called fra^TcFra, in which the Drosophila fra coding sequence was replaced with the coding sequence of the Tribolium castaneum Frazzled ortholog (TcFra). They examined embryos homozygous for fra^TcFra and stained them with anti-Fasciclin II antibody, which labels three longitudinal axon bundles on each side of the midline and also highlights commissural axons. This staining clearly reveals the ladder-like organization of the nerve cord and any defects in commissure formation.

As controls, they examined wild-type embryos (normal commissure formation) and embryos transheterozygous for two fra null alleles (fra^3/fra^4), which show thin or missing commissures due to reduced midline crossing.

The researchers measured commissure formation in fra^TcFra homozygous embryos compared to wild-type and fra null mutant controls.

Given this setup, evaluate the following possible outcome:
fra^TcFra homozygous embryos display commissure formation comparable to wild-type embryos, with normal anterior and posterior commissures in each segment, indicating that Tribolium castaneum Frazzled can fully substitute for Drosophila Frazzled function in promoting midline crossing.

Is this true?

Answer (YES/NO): YES